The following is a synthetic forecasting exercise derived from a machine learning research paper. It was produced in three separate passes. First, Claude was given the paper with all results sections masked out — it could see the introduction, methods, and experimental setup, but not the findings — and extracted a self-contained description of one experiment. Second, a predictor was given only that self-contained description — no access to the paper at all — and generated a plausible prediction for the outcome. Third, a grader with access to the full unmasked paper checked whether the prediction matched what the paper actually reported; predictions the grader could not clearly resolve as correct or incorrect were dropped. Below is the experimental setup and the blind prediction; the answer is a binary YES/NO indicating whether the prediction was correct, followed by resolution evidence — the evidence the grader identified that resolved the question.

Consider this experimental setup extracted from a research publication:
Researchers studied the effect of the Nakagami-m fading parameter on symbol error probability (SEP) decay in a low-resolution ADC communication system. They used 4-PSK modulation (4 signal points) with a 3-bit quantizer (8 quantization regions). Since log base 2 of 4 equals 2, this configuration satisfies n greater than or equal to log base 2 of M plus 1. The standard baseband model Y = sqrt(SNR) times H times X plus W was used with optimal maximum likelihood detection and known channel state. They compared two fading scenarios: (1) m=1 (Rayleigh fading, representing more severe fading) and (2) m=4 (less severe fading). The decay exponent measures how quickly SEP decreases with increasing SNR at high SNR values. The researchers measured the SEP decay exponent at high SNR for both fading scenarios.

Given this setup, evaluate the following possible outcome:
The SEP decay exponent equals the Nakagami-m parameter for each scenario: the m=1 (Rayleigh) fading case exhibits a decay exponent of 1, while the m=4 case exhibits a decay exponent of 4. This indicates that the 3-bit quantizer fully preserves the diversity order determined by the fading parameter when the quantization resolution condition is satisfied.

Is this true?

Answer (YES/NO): YES